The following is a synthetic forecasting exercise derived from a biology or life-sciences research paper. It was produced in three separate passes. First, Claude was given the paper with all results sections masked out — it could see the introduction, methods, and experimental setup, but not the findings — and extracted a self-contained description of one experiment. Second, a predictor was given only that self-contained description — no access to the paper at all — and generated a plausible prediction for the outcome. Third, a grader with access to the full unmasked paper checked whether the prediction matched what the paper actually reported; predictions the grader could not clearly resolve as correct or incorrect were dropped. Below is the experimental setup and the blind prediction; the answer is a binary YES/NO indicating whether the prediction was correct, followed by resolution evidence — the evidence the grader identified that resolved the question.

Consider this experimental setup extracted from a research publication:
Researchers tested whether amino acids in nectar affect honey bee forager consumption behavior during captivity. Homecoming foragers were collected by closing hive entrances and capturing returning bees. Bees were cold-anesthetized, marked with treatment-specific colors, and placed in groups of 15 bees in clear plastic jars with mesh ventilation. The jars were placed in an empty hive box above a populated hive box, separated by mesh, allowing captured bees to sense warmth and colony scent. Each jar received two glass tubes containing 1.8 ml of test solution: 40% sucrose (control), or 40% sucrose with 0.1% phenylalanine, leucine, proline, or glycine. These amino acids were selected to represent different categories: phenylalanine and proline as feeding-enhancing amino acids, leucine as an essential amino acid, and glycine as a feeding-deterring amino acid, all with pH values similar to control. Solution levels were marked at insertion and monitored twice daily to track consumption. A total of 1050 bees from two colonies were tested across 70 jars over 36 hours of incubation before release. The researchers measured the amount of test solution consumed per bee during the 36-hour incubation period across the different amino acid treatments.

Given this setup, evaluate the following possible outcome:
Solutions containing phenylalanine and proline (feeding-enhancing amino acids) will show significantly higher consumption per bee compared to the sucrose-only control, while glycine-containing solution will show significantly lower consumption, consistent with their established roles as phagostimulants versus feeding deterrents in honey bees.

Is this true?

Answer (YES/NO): NO